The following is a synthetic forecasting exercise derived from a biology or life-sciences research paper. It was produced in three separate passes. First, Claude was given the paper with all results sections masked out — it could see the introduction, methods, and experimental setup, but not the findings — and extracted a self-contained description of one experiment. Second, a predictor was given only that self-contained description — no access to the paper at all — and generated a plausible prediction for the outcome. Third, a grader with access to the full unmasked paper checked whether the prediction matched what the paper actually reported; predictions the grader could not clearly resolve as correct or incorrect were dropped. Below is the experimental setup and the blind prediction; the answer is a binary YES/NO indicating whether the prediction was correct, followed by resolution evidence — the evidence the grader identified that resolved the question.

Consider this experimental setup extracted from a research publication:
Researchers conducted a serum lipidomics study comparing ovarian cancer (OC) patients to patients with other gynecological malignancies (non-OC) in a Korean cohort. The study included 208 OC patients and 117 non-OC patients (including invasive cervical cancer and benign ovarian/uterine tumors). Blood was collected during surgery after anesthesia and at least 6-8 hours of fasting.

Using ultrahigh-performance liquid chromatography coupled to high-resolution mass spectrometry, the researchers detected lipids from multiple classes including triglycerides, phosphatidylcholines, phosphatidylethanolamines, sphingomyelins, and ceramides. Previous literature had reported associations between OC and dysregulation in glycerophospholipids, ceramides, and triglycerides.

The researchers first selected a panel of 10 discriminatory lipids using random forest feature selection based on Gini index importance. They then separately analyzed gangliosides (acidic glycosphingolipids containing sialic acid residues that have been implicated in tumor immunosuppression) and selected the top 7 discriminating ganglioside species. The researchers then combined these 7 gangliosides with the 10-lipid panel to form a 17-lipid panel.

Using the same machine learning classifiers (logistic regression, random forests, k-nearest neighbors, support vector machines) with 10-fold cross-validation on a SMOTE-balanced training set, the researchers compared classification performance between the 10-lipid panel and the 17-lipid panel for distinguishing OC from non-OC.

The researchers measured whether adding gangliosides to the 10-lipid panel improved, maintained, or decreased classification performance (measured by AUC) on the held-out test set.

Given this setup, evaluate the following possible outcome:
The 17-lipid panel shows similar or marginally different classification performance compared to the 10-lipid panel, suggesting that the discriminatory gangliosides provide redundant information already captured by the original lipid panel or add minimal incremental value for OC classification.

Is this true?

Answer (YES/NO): NO